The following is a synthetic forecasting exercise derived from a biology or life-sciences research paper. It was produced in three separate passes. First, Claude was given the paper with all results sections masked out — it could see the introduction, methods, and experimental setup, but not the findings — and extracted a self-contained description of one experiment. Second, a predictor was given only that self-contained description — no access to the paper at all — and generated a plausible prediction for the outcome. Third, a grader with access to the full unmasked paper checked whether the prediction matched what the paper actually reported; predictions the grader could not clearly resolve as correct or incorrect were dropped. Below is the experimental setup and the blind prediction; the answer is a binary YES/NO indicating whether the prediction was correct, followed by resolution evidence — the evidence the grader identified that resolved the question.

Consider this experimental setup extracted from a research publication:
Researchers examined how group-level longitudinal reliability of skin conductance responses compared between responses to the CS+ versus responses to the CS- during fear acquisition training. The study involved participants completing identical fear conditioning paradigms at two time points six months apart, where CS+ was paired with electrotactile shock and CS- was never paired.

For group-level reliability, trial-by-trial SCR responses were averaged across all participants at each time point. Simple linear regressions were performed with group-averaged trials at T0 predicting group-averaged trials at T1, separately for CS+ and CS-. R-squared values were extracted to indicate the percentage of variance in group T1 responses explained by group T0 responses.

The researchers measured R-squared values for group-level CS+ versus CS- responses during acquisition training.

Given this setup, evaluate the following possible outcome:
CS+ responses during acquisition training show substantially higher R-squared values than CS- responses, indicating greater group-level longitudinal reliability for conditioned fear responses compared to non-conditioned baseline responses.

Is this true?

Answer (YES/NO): NO